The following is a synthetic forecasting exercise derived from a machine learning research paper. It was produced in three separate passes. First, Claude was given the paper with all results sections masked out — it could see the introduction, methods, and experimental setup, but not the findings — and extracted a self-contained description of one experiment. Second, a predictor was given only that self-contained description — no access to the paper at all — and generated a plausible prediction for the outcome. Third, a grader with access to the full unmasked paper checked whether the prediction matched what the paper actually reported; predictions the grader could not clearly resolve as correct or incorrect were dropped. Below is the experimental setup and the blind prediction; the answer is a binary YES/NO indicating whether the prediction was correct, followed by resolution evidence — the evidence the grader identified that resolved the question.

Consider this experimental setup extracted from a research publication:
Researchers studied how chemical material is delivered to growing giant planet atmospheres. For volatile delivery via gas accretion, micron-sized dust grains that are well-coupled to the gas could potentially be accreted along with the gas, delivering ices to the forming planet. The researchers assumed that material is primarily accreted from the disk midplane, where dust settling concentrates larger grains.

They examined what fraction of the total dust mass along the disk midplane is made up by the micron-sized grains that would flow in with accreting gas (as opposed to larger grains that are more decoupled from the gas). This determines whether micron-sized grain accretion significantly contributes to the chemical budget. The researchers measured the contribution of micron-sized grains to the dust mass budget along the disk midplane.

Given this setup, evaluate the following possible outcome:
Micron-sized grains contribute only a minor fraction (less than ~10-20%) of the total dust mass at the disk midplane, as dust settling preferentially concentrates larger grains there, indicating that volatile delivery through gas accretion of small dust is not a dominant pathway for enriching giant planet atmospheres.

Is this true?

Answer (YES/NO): YES